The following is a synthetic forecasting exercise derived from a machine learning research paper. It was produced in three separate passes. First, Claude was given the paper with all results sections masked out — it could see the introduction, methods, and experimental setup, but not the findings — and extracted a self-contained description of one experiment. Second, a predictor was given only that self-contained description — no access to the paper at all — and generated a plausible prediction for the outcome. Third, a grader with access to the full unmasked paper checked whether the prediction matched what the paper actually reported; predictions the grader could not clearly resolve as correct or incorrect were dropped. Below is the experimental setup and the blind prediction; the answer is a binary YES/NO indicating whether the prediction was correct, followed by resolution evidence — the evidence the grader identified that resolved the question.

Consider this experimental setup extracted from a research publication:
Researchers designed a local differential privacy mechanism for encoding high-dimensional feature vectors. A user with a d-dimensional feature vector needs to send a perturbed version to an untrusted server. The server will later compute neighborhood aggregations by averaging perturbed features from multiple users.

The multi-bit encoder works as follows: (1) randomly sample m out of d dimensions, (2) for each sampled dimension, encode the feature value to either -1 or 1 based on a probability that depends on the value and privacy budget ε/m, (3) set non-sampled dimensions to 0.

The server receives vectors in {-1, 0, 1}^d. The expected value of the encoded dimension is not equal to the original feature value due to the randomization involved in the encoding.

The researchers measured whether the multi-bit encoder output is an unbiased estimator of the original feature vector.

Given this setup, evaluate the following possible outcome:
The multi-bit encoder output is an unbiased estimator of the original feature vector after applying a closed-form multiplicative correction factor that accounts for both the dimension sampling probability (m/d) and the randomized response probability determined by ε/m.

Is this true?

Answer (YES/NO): NO